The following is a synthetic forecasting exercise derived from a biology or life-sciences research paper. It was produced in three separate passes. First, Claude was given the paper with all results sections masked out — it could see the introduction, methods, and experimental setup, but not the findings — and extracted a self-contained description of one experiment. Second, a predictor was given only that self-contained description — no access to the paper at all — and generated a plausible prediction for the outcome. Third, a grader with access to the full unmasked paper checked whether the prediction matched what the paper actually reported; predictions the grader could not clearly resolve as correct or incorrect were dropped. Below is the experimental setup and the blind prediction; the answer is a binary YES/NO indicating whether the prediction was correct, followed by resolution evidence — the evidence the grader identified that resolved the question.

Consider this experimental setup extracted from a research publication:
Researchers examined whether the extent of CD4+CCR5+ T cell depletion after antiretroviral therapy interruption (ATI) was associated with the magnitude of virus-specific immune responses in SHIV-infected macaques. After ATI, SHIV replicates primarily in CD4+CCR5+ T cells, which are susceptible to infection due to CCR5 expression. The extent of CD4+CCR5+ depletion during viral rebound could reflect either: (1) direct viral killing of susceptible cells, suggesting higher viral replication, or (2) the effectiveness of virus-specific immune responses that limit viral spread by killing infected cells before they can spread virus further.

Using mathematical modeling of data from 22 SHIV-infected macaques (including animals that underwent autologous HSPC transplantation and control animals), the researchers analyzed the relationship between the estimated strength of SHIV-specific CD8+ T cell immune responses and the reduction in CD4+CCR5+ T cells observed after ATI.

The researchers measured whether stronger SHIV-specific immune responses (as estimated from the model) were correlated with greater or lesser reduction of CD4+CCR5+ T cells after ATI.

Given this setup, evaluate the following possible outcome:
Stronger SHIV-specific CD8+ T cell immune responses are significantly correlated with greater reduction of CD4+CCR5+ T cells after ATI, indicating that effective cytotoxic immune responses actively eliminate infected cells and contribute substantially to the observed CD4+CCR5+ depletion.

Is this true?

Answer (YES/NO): NO